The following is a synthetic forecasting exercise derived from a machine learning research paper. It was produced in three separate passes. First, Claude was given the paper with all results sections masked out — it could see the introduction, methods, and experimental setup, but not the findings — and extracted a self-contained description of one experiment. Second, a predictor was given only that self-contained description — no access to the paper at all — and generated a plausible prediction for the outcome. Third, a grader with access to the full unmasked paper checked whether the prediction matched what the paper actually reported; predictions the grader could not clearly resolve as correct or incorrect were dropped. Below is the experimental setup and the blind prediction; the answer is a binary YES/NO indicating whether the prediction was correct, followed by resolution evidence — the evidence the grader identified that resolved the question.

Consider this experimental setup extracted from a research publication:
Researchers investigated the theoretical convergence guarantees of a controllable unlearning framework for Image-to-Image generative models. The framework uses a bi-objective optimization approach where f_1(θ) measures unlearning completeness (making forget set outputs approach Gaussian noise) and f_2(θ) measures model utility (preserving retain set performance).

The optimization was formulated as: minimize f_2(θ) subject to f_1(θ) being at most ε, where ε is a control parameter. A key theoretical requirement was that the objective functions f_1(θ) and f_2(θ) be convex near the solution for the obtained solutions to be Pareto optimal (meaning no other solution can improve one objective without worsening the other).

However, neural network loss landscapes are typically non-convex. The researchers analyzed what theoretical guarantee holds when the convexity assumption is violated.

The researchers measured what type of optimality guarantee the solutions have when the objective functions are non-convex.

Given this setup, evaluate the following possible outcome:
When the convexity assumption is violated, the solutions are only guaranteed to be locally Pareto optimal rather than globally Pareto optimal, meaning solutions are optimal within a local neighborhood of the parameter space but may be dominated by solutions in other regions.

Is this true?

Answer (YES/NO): NO